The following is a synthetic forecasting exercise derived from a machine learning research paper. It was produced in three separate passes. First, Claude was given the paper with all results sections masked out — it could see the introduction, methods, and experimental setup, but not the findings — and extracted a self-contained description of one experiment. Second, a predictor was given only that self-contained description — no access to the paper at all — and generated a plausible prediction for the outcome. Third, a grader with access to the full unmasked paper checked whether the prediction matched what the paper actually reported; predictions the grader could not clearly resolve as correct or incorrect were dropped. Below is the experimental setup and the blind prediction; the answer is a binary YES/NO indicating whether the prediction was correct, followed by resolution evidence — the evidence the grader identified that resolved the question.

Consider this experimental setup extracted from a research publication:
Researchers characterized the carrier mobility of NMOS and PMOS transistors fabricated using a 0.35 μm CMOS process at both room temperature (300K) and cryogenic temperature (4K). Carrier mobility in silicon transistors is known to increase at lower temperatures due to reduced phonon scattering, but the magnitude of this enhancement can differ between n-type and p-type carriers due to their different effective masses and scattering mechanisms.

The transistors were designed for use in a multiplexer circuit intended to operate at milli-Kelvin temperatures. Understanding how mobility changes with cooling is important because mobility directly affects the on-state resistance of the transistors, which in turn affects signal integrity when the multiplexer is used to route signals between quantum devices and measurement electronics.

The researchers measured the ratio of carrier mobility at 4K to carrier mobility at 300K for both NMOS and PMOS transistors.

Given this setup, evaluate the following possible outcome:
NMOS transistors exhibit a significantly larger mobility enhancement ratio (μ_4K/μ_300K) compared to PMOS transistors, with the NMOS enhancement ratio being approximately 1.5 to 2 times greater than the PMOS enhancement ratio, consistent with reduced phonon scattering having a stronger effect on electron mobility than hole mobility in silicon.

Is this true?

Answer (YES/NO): YES